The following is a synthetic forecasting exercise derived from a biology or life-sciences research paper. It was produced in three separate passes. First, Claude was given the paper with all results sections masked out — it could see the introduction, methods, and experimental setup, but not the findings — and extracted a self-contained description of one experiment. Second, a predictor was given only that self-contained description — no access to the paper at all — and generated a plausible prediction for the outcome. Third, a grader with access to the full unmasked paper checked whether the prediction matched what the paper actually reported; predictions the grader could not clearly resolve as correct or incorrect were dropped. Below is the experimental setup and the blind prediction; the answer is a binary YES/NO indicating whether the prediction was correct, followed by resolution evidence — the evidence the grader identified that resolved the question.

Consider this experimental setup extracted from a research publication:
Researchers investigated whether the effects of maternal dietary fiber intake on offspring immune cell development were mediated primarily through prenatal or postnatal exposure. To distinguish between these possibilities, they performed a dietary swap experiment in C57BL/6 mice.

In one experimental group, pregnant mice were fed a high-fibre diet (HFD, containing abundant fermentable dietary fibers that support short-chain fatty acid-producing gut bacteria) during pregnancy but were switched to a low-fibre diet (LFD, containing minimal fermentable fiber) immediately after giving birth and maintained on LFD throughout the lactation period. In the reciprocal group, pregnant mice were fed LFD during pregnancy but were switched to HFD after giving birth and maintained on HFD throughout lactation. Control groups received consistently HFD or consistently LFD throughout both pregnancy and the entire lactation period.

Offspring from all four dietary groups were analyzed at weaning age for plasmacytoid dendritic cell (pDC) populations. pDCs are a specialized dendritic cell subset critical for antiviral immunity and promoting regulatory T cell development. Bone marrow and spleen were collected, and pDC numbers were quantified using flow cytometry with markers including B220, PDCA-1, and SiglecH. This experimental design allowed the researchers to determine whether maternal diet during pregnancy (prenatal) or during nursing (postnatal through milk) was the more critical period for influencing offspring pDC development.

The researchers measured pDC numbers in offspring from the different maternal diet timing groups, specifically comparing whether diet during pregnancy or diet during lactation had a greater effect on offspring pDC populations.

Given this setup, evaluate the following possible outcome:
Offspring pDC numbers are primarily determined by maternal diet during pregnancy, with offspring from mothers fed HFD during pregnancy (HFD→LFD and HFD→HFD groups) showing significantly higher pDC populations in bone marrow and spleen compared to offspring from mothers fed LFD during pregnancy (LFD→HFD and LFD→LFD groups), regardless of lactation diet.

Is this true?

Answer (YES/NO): NO